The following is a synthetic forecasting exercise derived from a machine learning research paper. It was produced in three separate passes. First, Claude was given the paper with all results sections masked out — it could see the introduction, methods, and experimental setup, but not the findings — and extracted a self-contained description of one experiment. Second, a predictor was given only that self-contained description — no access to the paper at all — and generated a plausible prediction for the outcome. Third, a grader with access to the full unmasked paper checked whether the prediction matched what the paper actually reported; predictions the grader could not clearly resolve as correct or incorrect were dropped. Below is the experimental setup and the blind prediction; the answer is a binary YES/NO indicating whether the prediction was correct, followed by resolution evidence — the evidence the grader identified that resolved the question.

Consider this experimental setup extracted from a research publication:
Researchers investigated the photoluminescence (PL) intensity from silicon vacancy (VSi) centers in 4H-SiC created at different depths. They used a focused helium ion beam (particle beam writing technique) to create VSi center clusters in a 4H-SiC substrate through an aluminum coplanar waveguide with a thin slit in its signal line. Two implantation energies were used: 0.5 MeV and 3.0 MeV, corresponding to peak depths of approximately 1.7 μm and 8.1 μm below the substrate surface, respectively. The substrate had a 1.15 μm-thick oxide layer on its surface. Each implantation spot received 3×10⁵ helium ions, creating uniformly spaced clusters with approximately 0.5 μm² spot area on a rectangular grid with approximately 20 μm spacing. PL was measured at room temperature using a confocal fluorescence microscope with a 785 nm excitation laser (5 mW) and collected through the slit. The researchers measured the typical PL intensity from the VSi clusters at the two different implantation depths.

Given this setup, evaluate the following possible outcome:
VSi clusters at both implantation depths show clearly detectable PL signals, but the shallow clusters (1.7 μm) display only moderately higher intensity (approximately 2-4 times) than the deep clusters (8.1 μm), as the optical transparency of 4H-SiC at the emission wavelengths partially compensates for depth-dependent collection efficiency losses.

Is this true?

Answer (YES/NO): YES